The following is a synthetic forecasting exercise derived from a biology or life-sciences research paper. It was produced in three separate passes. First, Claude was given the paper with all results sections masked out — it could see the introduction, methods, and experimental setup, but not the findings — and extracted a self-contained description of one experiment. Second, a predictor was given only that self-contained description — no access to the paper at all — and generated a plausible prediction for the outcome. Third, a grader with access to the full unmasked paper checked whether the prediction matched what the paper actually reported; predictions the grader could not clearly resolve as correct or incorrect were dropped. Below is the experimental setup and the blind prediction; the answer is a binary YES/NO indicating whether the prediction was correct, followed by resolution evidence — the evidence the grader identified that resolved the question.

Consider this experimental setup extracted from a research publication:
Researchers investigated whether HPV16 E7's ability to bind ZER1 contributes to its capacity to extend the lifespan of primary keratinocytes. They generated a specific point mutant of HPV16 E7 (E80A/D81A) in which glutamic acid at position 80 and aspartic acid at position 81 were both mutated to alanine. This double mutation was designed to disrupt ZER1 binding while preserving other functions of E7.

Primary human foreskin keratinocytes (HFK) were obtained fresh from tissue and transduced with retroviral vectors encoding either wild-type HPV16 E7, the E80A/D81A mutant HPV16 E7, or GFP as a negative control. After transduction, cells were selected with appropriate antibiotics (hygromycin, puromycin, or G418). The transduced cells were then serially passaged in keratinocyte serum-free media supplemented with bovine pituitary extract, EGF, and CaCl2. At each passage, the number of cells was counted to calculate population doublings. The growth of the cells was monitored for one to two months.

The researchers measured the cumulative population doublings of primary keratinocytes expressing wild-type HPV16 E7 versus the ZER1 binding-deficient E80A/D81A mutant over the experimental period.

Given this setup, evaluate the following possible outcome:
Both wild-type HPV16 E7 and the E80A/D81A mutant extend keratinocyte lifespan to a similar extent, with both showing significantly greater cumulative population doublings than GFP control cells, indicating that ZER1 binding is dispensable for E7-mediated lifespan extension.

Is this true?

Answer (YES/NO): NO